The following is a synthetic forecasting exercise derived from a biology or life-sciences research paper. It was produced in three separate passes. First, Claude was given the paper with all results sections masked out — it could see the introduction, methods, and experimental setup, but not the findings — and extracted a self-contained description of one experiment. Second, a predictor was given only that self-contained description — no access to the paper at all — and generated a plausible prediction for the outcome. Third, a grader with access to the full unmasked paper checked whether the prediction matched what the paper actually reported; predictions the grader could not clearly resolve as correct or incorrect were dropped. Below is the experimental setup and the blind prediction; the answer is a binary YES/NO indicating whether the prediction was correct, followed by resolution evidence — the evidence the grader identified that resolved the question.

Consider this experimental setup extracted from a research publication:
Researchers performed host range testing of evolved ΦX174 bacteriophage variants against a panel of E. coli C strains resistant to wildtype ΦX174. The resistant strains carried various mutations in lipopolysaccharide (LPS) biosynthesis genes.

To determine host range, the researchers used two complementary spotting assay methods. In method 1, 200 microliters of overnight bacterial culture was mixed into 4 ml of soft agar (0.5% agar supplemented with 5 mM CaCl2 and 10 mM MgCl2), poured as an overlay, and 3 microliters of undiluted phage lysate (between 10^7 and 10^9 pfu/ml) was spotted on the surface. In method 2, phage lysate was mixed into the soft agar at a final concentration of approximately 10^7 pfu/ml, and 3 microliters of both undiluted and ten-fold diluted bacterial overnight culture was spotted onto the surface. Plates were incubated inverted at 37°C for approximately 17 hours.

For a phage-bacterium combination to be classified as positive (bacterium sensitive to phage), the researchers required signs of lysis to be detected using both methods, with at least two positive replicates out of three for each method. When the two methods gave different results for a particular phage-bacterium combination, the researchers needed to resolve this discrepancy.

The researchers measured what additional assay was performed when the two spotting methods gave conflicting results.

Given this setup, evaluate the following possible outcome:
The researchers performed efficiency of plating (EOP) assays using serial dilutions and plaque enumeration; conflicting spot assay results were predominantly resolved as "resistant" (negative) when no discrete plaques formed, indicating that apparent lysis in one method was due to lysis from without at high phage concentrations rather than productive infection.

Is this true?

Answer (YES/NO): NO